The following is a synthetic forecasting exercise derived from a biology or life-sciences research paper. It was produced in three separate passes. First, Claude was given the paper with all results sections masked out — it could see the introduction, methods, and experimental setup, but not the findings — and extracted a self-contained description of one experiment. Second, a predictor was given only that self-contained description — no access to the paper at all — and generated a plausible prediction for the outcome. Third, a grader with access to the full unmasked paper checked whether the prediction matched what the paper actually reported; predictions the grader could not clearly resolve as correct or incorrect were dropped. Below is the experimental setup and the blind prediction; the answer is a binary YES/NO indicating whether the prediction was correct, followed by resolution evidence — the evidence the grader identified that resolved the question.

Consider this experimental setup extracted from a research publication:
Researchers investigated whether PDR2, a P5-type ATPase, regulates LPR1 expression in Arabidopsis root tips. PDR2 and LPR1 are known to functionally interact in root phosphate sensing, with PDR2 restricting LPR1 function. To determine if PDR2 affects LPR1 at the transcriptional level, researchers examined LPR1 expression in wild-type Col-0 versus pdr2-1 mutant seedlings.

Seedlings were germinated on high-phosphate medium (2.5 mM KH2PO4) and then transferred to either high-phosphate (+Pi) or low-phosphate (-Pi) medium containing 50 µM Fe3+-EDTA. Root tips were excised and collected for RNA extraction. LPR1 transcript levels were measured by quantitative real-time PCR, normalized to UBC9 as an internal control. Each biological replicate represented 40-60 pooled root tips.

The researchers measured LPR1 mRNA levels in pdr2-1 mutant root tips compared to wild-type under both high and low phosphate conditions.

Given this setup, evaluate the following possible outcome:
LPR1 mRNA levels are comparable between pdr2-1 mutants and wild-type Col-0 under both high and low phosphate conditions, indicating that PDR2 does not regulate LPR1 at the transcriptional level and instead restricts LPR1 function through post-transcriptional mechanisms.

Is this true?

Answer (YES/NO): YES